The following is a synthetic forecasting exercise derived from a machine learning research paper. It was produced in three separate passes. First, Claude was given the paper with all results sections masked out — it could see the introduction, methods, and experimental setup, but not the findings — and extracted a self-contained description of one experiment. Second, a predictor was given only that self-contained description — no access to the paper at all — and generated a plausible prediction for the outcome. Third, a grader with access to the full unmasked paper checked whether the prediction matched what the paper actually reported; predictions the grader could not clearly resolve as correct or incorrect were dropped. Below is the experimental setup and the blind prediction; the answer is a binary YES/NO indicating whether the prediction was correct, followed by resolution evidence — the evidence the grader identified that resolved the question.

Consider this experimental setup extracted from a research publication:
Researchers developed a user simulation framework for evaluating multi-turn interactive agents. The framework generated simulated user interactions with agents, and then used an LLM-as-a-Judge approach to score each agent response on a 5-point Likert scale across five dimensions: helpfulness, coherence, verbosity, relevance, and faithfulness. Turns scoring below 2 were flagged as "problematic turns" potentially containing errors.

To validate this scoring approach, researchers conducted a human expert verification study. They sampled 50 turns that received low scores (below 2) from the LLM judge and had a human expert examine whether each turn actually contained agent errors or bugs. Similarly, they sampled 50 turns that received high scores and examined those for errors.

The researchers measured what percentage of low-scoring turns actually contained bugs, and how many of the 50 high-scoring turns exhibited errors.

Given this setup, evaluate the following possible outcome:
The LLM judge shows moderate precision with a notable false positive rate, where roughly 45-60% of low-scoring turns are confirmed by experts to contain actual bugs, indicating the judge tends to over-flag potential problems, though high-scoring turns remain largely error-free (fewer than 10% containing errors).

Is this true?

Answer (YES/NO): NO